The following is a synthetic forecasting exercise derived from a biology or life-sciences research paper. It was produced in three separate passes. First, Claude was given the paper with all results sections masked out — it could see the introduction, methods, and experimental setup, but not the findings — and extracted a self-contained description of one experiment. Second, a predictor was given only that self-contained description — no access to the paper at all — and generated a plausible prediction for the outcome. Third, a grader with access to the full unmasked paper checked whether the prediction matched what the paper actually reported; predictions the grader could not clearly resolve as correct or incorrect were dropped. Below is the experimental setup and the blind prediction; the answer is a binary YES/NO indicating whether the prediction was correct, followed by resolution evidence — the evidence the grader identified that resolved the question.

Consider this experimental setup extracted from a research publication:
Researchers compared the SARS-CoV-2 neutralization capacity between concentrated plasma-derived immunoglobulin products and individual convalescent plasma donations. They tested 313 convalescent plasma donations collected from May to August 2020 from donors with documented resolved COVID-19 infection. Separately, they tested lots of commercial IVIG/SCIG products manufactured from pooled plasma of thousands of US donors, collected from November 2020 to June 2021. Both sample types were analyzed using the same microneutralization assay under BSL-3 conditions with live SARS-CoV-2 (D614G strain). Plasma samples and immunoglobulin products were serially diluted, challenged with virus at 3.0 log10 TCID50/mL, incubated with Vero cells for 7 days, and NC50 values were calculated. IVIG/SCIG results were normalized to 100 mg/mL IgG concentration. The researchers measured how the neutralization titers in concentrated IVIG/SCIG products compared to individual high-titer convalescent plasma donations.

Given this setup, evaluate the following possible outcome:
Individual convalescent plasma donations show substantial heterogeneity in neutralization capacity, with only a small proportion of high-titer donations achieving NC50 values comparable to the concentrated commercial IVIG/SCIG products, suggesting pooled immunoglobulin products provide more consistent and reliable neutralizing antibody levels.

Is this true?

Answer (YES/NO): NO